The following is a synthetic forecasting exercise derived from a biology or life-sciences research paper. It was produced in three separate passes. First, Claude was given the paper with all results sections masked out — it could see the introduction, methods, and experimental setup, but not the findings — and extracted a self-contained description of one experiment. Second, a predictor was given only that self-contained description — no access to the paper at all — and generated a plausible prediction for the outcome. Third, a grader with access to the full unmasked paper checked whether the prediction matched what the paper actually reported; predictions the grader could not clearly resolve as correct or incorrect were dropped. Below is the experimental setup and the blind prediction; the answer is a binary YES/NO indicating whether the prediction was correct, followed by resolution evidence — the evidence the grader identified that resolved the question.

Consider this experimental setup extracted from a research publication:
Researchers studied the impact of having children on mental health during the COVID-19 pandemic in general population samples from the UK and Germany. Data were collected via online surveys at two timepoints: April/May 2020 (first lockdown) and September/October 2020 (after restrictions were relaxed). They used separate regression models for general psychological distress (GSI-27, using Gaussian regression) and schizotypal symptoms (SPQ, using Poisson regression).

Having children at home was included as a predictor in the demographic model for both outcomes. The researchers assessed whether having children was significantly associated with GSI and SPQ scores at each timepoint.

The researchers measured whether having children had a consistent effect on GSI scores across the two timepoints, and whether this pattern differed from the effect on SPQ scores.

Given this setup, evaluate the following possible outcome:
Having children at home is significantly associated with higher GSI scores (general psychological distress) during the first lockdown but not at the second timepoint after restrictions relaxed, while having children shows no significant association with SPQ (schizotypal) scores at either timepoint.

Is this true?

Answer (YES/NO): NO